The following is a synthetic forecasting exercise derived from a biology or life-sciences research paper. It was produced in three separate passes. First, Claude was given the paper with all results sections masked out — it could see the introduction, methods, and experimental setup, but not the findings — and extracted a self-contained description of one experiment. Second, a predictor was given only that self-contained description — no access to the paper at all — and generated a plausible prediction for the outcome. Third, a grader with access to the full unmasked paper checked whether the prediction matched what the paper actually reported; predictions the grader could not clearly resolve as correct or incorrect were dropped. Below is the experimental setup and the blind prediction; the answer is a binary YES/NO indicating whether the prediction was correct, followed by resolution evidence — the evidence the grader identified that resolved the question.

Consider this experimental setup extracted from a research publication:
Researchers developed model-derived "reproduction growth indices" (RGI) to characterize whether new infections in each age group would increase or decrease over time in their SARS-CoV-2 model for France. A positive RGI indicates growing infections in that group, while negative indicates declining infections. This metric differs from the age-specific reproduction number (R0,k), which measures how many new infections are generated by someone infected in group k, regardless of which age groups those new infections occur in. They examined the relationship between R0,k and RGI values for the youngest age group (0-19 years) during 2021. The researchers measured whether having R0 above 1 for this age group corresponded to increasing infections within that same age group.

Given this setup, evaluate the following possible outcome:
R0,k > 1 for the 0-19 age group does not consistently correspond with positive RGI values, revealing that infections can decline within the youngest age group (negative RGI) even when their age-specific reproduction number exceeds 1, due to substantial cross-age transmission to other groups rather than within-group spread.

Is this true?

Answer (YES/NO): YES